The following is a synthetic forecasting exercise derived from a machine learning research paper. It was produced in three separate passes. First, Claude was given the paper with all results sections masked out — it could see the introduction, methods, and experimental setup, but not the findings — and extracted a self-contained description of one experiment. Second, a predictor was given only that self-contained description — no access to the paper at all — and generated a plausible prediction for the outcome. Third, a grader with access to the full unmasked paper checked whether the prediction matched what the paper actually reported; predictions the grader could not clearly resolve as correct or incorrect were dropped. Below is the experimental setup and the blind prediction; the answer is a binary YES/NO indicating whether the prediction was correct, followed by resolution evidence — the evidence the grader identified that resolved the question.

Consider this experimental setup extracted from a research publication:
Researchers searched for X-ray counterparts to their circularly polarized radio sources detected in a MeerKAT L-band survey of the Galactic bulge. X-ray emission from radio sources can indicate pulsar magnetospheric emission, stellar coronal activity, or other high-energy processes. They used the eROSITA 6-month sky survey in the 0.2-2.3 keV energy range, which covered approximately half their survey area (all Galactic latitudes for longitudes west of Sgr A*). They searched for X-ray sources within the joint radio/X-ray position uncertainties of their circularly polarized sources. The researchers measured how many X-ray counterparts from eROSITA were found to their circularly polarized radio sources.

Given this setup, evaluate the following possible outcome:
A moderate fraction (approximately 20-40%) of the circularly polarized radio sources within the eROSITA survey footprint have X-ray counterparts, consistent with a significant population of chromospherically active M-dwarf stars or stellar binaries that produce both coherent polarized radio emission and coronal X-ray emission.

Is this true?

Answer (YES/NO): YES